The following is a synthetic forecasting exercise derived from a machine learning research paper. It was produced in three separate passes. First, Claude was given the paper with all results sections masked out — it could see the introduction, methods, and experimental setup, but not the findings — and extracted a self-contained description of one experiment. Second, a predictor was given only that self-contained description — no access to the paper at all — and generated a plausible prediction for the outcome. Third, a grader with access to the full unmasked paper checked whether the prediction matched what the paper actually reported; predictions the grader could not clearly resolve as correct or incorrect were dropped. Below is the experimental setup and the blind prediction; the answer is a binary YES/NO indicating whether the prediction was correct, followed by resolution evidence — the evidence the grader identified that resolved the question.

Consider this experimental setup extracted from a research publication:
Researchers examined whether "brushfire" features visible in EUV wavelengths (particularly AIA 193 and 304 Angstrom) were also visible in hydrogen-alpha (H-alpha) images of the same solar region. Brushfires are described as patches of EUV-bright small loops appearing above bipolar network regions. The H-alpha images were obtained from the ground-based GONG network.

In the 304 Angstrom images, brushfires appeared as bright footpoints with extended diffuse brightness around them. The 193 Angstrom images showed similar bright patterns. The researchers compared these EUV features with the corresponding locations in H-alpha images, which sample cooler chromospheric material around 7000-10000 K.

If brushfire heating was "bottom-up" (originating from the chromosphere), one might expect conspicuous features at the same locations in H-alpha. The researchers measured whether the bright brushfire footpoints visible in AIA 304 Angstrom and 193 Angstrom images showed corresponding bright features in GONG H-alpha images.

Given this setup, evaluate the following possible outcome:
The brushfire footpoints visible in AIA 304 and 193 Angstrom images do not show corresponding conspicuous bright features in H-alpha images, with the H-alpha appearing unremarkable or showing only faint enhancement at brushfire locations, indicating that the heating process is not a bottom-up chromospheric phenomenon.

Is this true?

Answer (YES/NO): YES